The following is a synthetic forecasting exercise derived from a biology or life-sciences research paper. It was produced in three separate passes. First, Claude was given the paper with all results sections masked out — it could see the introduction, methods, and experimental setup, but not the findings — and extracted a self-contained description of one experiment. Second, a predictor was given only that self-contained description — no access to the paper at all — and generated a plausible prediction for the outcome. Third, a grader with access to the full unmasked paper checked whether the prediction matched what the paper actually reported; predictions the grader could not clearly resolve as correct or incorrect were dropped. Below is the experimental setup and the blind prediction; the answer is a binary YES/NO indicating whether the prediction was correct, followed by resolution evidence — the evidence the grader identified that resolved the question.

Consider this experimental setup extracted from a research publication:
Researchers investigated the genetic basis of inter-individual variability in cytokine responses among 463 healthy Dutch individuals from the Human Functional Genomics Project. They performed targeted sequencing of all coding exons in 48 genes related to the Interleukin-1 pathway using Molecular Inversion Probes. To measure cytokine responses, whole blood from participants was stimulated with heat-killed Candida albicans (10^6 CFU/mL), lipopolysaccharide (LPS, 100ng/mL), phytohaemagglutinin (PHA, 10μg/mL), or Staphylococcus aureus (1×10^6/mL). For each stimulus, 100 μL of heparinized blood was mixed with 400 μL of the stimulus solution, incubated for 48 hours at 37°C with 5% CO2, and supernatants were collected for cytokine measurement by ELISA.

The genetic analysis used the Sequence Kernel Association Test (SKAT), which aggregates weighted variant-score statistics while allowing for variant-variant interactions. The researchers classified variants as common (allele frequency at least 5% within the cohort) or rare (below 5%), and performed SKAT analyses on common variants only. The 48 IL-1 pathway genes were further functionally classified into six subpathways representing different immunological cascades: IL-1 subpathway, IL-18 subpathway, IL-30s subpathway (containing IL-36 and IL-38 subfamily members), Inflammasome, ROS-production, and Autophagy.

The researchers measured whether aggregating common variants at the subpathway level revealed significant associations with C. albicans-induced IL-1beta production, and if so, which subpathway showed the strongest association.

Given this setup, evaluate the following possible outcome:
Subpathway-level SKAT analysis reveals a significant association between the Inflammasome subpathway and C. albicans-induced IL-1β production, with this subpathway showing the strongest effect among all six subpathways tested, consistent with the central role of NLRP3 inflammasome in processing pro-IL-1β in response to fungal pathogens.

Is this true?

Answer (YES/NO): NO